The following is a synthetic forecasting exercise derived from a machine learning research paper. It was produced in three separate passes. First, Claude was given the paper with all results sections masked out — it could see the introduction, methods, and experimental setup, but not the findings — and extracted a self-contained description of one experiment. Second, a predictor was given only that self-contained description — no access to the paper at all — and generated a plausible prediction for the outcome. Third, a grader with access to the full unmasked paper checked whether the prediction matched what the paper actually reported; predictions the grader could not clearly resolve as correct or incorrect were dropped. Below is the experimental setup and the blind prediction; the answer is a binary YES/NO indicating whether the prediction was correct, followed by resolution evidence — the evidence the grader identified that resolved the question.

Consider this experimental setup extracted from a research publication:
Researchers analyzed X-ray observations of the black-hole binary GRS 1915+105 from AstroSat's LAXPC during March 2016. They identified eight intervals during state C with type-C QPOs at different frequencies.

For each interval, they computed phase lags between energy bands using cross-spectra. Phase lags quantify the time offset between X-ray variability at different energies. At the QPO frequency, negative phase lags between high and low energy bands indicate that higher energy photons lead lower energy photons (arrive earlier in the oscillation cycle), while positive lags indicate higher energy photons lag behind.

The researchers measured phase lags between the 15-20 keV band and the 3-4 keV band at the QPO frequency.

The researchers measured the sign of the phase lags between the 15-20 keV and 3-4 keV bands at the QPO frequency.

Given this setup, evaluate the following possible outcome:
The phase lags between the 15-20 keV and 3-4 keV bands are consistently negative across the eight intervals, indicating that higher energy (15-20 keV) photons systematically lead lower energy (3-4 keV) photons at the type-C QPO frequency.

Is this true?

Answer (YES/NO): YES